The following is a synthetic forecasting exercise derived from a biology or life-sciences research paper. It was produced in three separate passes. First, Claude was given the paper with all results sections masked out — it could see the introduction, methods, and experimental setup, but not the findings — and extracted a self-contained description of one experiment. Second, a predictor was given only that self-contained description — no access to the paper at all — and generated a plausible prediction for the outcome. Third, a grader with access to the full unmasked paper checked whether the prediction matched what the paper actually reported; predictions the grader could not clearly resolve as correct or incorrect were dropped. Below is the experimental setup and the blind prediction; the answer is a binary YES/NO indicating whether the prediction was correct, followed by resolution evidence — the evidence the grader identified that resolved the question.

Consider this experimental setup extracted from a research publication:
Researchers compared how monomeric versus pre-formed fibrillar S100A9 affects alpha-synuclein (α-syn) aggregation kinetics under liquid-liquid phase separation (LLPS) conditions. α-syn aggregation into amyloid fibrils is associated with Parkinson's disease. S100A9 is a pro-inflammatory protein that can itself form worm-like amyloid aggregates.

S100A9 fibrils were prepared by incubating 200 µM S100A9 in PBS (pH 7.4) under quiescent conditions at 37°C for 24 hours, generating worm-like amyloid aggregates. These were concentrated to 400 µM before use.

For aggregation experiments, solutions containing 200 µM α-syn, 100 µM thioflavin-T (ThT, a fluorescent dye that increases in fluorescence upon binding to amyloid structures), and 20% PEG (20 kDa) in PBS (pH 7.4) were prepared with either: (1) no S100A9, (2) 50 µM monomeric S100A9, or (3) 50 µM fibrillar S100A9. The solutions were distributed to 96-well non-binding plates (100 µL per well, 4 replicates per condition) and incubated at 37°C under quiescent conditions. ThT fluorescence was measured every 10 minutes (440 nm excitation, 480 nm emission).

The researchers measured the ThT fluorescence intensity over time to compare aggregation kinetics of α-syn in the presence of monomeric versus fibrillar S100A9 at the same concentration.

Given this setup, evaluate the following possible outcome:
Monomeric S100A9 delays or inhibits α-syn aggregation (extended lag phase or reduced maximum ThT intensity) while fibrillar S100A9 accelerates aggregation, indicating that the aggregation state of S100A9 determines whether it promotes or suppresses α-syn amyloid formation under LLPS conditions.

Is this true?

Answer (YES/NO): NO